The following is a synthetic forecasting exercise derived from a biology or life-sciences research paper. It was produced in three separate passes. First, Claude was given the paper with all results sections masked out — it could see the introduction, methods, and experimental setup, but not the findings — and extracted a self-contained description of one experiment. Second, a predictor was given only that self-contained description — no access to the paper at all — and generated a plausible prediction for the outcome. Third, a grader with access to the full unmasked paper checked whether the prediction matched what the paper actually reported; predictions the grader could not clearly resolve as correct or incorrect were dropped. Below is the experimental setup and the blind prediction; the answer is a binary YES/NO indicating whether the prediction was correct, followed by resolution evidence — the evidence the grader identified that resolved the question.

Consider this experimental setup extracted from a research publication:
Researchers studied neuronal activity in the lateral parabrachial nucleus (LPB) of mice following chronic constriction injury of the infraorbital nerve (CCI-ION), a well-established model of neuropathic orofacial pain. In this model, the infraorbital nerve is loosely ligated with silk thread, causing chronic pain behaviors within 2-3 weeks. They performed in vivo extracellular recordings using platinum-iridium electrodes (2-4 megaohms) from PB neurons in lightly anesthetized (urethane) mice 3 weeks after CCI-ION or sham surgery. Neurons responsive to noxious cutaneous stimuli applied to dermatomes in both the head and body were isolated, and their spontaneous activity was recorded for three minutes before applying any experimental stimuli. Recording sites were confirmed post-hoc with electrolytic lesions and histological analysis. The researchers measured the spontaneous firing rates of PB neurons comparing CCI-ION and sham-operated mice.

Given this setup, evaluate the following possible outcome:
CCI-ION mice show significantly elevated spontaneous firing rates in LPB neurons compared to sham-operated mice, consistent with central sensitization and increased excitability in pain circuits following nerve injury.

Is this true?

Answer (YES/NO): YES